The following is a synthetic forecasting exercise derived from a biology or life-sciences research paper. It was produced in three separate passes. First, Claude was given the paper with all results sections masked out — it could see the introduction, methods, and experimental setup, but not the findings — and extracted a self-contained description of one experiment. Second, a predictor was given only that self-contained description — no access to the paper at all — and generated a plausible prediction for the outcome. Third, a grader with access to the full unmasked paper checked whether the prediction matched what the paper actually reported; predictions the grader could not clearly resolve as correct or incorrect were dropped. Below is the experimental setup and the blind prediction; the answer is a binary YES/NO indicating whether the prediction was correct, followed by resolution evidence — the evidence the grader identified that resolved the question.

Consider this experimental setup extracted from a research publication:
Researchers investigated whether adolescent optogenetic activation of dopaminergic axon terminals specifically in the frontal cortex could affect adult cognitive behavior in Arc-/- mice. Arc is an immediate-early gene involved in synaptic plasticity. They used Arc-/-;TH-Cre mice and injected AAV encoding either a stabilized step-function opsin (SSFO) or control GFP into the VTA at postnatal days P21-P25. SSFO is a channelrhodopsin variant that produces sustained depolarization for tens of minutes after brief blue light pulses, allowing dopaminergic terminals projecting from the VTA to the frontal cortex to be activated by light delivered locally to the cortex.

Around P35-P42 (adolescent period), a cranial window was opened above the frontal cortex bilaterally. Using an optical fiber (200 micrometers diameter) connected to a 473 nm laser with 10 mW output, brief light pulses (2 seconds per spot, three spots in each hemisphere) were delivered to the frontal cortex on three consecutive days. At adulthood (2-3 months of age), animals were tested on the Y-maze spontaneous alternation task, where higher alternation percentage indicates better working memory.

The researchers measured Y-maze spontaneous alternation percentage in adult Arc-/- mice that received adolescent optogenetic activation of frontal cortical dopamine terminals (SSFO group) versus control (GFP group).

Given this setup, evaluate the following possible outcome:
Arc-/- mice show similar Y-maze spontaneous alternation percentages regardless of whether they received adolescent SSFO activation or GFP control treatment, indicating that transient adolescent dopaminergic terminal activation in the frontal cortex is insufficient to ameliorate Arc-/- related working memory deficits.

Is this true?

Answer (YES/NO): NO